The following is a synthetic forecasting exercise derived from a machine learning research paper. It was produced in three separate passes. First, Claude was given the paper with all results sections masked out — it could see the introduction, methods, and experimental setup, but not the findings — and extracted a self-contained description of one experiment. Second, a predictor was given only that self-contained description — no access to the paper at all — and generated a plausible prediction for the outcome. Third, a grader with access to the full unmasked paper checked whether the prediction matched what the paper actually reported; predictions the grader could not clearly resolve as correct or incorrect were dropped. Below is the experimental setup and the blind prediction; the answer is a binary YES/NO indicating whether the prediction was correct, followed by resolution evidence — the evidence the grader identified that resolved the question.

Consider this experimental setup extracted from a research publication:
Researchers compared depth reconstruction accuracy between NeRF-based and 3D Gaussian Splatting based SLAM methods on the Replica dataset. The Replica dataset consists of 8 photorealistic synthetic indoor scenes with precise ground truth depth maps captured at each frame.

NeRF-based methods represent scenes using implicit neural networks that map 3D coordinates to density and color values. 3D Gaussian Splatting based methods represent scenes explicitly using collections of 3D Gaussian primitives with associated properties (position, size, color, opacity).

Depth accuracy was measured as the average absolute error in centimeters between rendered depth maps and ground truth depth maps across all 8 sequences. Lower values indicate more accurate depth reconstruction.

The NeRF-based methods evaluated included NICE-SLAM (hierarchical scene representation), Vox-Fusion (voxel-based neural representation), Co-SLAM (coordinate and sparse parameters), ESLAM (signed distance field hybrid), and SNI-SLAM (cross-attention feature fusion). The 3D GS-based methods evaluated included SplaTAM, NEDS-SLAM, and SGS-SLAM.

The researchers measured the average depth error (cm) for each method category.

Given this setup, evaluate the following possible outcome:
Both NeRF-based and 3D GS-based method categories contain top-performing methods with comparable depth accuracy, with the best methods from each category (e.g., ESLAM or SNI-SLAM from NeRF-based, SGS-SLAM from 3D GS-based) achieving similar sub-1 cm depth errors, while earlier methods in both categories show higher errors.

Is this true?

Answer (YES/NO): NO